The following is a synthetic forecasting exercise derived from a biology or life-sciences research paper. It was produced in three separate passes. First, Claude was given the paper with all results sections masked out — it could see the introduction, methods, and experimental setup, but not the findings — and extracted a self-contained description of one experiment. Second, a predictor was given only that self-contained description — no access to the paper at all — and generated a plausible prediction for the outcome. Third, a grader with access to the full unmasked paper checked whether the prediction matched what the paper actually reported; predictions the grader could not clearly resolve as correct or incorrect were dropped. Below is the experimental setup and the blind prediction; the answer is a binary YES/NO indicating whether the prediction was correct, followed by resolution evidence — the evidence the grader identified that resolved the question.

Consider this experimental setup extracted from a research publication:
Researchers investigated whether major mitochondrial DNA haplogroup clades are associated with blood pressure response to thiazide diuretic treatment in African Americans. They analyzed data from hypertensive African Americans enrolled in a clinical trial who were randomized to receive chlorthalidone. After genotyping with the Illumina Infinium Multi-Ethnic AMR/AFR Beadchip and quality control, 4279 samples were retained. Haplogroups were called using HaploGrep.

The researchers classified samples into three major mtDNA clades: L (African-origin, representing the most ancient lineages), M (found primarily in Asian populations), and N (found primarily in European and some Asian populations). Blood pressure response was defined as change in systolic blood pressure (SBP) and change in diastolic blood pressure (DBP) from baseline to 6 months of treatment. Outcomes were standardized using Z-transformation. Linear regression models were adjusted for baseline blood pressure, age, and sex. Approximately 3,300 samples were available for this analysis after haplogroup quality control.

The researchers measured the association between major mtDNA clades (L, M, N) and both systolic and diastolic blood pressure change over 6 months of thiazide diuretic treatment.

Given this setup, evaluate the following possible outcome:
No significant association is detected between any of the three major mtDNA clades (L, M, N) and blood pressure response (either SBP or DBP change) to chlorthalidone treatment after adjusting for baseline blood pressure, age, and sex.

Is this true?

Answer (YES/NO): YES